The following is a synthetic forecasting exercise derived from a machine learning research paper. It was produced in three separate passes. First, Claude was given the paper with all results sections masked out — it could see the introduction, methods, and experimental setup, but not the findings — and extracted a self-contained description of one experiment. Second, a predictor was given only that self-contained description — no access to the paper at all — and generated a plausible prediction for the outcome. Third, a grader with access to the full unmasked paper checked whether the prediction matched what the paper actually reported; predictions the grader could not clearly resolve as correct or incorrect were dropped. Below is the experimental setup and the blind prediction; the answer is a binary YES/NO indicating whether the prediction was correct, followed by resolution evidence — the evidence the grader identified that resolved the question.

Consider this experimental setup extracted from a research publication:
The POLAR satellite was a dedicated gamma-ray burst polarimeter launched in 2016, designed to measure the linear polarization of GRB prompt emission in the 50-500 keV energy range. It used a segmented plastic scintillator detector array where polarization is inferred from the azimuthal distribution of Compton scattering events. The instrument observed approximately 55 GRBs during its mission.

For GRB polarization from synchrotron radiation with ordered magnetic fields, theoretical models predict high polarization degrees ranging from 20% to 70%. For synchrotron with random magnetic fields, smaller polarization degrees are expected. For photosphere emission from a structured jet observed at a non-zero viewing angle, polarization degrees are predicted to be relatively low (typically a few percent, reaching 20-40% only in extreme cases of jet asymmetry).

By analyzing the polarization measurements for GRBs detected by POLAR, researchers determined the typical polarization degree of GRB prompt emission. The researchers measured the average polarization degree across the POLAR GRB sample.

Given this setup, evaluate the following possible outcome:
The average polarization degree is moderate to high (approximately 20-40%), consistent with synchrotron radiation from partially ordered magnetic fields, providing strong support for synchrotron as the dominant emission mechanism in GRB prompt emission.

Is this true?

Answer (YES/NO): NO